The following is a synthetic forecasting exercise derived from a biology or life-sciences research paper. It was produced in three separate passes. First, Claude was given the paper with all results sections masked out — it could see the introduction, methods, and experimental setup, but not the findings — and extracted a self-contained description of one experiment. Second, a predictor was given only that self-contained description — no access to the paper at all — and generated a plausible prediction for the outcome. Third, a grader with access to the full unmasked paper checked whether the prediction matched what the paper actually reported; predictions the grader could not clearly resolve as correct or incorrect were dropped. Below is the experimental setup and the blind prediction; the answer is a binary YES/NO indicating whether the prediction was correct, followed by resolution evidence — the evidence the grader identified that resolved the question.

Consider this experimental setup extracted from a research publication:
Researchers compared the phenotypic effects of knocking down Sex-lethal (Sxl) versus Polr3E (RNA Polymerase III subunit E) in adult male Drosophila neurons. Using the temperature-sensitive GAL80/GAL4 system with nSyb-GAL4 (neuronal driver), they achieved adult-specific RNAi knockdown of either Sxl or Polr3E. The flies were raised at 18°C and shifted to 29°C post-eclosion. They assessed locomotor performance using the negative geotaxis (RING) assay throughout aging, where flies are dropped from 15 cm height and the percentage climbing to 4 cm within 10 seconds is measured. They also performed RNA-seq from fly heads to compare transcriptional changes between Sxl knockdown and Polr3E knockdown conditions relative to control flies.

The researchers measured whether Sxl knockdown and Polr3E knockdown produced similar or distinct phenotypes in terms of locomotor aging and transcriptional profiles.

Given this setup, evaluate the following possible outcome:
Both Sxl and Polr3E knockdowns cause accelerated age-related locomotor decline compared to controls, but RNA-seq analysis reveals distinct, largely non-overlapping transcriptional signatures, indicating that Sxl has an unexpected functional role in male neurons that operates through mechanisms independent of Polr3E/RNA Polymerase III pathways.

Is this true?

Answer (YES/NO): NO